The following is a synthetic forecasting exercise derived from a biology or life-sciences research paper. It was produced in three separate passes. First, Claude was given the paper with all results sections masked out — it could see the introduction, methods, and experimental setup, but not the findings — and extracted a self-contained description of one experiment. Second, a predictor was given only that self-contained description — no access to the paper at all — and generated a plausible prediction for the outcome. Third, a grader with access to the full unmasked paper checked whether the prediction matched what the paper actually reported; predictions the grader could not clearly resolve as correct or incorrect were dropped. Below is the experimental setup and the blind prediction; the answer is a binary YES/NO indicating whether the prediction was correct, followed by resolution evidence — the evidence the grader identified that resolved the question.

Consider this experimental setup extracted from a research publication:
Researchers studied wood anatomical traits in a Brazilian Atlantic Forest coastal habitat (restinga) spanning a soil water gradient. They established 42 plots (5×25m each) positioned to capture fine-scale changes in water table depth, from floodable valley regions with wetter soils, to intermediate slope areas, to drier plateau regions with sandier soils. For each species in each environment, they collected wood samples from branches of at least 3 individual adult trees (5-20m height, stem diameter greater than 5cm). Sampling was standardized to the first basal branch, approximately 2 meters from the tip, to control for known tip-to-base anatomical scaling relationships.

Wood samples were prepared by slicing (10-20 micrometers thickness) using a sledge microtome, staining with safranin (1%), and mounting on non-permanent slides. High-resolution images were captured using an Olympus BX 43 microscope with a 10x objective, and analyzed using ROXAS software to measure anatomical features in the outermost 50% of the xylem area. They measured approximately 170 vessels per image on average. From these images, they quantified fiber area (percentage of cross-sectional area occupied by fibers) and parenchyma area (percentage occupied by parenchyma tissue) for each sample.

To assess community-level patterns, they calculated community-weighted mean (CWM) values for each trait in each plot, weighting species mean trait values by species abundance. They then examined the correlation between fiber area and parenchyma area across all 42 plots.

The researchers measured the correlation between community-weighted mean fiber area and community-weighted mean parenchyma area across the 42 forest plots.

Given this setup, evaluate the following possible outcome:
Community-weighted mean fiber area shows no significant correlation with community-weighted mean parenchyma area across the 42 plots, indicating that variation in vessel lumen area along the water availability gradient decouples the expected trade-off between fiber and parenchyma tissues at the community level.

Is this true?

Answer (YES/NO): NO